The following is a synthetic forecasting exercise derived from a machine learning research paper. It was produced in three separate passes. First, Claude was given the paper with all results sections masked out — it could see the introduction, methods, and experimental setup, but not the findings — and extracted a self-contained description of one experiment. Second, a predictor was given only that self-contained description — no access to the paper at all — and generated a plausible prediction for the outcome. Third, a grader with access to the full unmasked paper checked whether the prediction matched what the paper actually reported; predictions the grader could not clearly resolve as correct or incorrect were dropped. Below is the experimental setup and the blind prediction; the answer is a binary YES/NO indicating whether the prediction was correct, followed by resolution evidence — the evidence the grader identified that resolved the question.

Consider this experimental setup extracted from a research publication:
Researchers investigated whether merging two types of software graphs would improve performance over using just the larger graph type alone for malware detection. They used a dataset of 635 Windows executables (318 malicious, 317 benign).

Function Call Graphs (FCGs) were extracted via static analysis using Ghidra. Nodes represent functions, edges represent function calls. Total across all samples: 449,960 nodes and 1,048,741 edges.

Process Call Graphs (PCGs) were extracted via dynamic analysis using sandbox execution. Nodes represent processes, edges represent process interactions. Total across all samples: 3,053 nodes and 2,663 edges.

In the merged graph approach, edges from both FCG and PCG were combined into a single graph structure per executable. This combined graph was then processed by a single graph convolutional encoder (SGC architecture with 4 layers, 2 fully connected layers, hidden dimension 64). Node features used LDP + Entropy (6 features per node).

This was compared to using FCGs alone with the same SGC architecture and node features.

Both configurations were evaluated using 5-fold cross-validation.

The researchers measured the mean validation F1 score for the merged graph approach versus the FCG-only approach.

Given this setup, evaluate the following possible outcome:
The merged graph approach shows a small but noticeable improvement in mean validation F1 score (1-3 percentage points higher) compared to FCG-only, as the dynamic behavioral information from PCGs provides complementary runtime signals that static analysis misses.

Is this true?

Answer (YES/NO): YES